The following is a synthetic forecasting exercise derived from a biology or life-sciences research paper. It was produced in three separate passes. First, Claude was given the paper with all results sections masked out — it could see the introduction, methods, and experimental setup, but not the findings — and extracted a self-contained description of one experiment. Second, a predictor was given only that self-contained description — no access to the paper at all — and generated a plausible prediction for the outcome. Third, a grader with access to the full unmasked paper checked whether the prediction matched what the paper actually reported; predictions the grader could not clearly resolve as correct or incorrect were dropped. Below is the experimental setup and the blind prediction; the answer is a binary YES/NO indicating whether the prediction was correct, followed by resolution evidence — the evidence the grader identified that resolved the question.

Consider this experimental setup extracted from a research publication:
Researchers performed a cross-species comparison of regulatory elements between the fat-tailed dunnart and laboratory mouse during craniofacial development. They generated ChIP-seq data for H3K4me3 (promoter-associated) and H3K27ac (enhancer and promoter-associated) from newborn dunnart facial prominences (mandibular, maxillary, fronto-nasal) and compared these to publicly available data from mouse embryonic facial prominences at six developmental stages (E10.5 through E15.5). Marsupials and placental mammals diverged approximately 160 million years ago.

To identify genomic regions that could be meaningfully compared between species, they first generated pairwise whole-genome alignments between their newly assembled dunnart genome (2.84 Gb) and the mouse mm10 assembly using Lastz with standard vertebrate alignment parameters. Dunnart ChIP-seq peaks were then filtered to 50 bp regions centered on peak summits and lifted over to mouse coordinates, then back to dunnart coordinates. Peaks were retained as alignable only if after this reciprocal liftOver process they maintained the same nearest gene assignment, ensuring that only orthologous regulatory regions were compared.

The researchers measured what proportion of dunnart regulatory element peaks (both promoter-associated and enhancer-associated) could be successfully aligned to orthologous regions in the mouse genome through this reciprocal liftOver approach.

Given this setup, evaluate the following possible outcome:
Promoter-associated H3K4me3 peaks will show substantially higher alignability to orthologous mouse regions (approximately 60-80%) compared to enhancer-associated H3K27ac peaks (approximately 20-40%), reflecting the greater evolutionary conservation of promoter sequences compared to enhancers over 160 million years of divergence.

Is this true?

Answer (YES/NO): NO